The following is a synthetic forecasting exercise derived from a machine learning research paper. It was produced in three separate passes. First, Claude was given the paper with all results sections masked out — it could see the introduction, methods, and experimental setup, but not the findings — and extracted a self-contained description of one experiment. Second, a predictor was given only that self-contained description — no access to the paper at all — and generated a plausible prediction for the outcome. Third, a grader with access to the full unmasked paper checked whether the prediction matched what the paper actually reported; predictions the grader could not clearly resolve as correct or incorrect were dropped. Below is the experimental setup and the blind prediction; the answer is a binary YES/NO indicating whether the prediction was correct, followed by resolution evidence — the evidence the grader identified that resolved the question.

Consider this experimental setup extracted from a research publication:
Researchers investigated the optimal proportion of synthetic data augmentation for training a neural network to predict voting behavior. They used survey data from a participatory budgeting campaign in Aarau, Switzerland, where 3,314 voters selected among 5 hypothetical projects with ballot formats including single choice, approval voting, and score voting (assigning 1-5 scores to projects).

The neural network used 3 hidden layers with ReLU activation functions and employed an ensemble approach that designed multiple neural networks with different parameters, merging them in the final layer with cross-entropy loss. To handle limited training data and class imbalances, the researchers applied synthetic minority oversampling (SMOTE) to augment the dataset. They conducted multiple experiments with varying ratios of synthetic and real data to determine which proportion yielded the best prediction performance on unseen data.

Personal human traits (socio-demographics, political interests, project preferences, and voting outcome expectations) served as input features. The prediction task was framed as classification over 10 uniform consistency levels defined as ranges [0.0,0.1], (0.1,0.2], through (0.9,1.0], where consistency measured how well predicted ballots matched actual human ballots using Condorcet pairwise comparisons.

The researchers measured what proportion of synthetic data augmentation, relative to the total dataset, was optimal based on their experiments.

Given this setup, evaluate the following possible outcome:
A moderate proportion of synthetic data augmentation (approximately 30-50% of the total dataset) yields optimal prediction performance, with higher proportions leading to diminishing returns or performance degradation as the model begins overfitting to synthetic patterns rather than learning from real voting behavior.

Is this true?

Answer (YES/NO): YES